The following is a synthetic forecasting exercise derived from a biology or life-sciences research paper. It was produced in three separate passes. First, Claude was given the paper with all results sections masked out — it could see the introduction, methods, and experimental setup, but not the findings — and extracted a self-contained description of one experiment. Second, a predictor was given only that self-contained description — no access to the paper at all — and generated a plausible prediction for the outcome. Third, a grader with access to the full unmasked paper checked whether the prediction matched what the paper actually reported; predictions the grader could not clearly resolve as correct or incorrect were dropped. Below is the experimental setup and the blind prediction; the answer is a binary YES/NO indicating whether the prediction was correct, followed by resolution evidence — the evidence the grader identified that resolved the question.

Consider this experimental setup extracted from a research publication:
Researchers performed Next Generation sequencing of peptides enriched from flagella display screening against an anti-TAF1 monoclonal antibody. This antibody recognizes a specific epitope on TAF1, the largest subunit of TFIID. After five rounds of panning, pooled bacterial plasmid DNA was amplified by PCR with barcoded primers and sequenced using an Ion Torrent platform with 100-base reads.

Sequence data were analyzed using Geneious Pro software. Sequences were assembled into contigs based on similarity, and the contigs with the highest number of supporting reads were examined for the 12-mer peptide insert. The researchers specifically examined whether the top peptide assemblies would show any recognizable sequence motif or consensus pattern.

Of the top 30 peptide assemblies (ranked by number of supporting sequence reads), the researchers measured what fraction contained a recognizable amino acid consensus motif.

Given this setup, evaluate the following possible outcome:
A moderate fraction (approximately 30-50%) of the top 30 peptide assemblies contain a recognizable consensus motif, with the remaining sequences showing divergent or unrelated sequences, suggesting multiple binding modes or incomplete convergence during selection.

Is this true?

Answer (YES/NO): NO